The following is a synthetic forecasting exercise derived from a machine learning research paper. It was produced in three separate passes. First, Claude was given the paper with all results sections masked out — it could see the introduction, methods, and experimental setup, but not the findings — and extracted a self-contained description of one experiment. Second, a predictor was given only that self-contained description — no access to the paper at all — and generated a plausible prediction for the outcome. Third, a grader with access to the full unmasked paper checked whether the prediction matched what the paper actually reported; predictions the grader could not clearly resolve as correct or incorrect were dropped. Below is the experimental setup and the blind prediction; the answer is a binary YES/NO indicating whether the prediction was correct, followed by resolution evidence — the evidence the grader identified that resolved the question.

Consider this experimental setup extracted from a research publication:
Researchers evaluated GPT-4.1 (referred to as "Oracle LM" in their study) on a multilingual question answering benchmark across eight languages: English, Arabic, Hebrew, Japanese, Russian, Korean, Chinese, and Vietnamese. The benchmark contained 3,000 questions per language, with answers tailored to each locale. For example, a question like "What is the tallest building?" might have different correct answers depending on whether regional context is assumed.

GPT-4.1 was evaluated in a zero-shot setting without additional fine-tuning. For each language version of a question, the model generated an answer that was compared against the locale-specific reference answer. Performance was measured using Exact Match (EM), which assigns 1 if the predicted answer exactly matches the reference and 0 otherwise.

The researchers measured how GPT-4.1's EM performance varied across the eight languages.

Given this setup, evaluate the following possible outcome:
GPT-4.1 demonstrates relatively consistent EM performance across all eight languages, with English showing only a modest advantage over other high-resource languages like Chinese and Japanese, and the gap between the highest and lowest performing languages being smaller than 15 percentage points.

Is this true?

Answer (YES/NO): NO